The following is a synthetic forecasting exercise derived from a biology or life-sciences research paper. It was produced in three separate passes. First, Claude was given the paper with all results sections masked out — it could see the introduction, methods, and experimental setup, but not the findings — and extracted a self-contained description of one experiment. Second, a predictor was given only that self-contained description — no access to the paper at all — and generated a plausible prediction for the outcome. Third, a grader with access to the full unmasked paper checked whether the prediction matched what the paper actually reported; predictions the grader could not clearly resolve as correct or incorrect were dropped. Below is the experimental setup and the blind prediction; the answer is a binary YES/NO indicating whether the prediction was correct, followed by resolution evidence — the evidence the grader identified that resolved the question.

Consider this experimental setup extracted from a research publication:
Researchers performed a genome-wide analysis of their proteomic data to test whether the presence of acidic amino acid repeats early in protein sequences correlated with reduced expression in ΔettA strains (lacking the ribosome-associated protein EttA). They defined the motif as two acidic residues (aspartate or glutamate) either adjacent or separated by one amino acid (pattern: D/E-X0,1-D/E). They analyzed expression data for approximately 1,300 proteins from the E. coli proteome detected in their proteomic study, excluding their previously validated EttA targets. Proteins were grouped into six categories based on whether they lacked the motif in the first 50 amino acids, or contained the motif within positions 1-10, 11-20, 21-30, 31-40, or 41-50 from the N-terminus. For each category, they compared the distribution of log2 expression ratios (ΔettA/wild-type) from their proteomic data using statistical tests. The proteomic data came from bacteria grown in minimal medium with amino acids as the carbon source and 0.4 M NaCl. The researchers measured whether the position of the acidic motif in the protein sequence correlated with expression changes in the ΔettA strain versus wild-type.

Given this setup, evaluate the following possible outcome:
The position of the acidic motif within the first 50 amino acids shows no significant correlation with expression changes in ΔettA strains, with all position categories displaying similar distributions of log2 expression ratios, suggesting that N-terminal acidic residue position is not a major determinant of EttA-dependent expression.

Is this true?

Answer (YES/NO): NO